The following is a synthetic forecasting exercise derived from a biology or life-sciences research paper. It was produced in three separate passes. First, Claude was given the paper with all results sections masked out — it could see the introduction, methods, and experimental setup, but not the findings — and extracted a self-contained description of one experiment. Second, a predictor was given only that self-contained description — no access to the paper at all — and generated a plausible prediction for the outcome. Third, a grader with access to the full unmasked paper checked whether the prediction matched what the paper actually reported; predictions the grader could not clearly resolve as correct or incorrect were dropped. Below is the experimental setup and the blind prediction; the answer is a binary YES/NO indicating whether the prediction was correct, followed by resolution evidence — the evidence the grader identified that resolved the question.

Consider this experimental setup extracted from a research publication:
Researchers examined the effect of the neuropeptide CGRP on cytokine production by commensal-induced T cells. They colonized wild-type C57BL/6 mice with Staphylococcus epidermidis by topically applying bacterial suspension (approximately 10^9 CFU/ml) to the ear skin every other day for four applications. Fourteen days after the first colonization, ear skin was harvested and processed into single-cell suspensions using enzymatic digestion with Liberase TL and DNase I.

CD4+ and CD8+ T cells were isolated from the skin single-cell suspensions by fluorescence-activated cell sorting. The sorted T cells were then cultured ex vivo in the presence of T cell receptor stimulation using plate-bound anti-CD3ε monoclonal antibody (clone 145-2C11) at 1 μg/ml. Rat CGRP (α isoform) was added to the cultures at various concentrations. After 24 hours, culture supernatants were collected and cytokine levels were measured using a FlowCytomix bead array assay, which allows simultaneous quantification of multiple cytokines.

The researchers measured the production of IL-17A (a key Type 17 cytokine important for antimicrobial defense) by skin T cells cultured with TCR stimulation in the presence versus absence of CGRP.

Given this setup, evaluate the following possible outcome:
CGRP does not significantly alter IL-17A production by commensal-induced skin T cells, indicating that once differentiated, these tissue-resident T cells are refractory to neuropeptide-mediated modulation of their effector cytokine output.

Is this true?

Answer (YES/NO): NO